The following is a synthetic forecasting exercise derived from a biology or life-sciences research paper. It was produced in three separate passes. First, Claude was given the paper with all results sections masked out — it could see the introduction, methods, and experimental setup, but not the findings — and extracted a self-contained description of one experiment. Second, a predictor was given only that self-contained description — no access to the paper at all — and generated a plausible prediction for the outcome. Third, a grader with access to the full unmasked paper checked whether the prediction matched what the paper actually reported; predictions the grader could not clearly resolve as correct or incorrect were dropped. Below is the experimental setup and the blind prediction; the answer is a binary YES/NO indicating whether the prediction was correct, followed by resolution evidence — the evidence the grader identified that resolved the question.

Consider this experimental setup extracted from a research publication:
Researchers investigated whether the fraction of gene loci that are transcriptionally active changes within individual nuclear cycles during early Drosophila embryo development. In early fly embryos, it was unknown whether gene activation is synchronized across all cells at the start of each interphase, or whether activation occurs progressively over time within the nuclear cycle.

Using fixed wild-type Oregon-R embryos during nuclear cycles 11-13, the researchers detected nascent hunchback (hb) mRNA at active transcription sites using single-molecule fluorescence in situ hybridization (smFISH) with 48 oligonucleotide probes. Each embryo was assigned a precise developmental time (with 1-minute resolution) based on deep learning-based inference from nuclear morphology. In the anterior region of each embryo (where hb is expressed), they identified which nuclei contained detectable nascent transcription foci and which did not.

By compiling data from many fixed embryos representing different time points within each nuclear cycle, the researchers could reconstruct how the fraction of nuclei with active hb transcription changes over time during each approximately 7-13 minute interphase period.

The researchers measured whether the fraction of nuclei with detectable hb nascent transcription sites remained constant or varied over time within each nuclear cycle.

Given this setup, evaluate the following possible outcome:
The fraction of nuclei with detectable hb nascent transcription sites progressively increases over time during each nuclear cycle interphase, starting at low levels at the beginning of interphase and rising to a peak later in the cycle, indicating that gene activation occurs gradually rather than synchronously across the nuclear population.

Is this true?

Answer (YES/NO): NO